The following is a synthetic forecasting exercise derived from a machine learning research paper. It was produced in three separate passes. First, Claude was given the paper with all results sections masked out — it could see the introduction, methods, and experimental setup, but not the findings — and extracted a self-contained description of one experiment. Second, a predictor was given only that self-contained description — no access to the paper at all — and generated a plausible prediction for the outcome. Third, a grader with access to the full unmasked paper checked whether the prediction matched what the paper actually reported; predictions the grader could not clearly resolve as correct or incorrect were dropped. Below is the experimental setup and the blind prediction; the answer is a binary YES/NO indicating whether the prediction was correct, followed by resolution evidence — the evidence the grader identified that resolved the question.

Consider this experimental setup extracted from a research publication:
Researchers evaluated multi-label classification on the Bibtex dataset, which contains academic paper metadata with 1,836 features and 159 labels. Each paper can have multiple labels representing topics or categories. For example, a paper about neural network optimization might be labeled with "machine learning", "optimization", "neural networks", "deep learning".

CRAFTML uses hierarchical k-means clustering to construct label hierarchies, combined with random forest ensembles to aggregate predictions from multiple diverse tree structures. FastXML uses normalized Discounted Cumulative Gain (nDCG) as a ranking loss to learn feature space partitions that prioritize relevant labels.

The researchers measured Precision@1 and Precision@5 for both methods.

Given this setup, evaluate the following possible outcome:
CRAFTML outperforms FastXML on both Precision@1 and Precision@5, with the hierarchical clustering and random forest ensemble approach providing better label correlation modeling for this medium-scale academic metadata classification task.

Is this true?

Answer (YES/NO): YES